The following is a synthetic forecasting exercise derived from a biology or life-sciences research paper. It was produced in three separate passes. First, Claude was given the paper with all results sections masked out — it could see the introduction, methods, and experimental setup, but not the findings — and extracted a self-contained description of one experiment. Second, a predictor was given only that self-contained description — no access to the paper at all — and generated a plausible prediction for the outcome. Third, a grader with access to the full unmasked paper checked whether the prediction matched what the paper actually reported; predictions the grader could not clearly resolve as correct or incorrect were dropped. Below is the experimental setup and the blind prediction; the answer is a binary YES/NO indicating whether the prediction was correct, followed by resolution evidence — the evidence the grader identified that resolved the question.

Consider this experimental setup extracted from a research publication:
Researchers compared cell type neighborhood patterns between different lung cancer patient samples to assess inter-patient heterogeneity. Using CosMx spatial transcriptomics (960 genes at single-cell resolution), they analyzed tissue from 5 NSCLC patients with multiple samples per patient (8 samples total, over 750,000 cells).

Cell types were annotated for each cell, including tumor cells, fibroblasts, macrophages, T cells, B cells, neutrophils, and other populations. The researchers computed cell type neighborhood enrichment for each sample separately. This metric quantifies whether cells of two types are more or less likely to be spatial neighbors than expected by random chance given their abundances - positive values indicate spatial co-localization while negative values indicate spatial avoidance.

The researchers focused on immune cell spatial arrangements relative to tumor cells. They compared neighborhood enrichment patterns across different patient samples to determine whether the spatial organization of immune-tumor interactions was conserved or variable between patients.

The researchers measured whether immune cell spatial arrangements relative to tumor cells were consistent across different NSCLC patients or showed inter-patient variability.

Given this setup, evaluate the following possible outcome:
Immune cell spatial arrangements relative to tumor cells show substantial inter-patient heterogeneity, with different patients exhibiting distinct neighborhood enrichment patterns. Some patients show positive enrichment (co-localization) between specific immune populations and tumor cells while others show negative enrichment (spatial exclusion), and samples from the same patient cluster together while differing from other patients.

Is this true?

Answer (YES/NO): YES